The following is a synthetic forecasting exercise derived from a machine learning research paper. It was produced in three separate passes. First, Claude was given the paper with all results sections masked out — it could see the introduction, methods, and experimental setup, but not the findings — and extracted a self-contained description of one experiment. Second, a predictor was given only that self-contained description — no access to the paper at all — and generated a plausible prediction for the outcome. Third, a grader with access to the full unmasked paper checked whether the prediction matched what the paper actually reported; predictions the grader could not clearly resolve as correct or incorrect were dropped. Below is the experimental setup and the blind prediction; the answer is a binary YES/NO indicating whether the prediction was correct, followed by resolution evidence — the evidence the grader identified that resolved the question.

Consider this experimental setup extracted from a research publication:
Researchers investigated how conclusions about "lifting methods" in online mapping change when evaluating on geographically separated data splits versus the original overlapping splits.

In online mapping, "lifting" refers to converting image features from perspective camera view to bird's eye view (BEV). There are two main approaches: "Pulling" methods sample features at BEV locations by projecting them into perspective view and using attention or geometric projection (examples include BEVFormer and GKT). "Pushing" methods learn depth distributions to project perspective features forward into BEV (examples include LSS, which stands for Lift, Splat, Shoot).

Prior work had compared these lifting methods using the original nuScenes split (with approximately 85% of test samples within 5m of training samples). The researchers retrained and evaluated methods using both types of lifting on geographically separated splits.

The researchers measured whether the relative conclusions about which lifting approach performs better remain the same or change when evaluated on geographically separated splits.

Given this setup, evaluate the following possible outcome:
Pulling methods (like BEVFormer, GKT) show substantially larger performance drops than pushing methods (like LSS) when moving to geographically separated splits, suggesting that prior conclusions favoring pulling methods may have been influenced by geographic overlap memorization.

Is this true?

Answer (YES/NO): NO